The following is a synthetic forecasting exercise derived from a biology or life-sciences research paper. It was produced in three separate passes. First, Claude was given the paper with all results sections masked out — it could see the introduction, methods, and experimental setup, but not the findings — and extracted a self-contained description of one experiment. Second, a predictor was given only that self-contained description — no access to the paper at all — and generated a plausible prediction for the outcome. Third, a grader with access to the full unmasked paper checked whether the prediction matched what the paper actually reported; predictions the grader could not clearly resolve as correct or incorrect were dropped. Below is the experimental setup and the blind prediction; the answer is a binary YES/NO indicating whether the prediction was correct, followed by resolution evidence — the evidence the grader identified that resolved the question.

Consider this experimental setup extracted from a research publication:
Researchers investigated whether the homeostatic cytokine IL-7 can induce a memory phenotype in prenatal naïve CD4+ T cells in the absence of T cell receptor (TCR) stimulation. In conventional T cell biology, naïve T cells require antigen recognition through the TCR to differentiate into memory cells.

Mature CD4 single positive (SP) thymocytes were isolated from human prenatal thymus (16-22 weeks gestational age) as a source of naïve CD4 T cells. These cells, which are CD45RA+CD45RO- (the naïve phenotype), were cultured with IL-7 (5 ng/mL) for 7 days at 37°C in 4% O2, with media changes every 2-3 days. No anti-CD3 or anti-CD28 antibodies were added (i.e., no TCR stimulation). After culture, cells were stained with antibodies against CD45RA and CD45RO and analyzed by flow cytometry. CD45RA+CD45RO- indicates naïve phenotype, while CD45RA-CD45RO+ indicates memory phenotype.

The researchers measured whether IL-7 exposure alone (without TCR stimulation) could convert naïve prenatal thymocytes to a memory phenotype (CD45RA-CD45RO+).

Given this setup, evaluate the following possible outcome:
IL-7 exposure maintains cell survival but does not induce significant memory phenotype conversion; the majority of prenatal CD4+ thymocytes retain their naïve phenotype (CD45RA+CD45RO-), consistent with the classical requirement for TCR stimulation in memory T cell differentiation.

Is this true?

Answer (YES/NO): NO